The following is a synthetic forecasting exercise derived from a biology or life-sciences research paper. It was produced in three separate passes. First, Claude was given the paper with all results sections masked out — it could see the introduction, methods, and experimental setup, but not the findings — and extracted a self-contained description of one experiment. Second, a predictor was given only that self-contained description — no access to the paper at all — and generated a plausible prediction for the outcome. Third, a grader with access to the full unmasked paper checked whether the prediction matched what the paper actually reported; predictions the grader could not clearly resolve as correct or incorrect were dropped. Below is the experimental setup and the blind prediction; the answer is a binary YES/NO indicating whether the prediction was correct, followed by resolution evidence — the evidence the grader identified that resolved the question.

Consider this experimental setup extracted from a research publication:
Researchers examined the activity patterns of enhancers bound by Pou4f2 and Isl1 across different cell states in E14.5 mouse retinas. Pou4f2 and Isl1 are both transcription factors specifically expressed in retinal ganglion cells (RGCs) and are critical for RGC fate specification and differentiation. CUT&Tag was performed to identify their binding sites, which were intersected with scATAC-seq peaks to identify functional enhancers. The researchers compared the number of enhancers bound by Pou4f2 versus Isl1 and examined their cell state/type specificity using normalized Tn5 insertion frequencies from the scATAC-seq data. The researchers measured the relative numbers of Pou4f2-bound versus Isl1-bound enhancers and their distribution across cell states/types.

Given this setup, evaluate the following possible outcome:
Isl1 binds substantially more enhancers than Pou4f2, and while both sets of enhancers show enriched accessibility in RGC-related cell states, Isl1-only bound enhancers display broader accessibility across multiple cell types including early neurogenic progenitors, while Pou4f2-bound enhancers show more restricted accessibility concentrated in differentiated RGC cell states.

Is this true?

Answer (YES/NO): NO